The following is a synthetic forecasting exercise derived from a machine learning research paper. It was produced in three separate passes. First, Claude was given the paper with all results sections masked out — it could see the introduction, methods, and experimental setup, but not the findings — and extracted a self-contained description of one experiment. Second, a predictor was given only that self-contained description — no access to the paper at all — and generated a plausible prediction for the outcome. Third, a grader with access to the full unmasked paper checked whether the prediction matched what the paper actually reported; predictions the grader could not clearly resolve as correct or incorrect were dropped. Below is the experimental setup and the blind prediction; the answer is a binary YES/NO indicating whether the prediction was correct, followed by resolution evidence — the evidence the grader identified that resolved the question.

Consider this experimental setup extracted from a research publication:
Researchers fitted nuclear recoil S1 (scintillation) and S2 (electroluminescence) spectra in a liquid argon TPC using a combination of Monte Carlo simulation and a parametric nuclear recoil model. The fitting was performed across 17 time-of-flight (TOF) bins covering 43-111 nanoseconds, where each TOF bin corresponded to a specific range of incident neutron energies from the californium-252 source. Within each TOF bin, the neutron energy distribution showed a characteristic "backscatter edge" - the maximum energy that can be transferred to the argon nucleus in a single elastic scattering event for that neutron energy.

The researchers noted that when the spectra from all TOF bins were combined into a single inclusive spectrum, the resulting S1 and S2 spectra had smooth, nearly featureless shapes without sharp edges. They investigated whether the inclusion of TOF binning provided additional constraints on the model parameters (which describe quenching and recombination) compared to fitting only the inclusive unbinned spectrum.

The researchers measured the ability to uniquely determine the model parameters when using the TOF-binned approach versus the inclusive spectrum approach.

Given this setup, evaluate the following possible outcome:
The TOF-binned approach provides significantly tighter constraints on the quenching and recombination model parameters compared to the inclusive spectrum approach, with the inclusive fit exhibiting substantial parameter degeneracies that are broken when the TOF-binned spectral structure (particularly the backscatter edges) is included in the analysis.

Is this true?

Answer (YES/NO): YES